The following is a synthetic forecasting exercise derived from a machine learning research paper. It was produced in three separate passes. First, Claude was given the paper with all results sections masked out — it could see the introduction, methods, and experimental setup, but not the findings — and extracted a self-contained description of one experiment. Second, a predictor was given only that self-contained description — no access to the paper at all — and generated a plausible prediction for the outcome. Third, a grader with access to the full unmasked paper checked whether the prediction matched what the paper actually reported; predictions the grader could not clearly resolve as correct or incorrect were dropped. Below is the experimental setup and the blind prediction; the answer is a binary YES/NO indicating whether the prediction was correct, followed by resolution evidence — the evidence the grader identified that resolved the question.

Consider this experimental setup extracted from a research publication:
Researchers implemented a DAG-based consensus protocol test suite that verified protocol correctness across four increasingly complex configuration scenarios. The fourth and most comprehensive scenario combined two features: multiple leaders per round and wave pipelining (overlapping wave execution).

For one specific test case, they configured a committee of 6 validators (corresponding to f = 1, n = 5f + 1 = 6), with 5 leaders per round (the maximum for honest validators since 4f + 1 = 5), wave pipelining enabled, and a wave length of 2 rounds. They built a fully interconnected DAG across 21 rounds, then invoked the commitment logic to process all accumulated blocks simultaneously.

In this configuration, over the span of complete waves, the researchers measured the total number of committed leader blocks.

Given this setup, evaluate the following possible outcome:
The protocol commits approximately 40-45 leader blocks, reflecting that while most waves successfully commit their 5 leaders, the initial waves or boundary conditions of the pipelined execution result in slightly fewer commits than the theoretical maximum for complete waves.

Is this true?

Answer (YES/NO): NO